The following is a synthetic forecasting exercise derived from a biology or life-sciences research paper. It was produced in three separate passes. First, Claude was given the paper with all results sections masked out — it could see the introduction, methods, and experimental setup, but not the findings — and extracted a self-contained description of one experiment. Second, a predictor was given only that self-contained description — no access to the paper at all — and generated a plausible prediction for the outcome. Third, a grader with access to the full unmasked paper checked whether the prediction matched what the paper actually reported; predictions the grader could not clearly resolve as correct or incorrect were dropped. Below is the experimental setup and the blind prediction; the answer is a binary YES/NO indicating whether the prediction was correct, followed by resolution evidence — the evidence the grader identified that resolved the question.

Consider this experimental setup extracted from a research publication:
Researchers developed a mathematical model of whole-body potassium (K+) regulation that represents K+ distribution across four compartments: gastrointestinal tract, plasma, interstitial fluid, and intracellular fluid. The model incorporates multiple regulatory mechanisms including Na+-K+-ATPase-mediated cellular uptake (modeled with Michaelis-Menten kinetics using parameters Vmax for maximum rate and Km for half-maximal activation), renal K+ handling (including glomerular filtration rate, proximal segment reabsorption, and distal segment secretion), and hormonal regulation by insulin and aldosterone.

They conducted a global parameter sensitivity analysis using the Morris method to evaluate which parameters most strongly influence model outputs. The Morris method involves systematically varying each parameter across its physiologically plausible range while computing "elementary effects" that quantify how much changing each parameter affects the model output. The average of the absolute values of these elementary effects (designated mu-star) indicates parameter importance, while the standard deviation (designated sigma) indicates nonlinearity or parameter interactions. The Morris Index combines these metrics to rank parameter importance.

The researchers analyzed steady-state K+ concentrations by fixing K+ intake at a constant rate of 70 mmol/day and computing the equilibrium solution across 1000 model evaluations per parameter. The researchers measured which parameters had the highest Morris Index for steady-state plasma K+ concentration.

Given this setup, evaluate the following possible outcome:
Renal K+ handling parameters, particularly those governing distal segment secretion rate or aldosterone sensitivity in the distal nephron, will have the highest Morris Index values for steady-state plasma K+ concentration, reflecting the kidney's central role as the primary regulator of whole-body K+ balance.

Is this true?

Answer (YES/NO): NO